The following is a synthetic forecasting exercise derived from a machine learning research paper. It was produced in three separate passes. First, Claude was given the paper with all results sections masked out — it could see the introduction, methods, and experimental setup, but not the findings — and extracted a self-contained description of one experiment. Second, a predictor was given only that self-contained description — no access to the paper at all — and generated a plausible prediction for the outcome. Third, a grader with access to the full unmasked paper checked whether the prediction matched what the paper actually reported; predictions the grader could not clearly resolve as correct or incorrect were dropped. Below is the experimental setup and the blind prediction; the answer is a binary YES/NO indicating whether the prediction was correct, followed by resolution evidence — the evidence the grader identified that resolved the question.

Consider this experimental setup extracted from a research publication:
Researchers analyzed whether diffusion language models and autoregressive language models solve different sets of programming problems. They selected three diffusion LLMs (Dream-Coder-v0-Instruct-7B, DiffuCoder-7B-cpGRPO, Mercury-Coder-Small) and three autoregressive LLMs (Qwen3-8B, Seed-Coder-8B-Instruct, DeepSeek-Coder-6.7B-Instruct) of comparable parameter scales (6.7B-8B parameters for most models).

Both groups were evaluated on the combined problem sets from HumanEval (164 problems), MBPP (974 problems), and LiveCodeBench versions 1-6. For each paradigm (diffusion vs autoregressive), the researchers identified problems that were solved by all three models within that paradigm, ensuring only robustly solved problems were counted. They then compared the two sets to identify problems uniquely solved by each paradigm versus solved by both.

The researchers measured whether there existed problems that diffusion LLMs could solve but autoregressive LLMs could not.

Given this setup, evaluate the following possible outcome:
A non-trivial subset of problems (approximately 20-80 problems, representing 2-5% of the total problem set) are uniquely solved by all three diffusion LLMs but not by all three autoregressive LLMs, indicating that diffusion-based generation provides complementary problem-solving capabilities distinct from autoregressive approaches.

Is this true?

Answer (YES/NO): NO